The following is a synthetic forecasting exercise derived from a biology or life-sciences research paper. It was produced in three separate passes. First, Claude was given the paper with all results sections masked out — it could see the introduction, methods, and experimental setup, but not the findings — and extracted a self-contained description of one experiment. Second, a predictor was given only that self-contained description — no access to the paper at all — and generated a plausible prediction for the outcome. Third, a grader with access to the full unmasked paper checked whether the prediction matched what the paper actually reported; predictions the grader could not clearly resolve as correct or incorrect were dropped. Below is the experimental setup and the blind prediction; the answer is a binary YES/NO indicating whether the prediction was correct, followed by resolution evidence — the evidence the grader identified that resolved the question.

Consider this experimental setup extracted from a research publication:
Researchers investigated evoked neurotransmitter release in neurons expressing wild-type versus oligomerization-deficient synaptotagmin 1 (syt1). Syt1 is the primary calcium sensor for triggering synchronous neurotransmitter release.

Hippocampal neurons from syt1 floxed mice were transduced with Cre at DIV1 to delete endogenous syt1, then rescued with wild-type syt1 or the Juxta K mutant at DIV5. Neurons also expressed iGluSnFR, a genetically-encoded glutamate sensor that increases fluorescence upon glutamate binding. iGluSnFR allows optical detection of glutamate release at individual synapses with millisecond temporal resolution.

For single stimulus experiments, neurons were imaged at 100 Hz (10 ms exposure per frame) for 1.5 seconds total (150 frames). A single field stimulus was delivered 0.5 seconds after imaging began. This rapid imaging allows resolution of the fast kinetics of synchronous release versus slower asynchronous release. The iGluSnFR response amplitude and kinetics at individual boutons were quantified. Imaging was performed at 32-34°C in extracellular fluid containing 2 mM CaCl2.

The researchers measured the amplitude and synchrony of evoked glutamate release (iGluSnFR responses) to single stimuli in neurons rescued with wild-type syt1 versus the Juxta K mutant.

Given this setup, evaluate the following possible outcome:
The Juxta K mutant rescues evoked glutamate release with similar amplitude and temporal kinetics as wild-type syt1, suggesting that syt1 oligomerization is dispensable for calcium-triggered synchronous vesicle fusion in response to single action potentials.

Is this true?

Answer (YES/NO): NO